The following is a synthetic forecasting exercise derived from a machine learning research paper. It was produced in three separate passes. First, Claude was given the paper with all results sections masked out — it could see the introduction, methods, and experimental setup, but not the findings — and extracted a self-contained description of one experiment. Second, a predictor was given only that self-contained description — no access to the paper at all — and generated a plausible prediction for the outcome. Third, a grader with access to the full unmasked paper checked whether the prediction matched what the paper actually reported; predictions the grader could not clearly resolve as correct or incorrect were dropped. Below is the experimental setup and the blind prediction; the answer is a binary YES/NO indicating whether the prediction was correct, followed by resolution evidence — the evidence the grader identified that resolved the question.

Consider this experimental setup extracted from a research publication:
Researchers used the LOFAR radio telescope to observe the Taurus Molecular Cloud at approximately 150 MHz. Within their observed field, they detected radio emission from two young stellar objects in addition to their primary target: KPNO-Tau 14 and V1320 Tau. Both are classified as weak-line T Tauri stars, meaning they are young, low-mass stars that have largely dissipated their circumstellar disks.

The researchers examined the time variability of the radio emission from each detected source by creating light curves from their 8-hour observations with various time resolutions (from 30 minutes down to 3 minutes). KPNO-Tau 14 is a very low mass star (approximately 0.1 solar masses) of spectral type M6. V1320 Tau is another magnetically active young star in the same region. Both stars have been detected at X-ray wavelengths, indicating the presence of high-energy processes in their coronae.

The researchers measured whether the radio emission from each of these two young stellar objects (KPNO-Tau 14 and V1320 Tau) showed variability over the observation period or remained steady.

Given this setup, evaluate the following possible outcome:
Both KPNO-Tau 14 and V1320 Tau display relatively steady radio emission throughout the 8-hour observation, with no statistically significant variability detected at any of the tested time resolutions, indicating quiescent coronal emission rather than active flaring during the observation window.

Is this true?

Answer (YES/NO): NO